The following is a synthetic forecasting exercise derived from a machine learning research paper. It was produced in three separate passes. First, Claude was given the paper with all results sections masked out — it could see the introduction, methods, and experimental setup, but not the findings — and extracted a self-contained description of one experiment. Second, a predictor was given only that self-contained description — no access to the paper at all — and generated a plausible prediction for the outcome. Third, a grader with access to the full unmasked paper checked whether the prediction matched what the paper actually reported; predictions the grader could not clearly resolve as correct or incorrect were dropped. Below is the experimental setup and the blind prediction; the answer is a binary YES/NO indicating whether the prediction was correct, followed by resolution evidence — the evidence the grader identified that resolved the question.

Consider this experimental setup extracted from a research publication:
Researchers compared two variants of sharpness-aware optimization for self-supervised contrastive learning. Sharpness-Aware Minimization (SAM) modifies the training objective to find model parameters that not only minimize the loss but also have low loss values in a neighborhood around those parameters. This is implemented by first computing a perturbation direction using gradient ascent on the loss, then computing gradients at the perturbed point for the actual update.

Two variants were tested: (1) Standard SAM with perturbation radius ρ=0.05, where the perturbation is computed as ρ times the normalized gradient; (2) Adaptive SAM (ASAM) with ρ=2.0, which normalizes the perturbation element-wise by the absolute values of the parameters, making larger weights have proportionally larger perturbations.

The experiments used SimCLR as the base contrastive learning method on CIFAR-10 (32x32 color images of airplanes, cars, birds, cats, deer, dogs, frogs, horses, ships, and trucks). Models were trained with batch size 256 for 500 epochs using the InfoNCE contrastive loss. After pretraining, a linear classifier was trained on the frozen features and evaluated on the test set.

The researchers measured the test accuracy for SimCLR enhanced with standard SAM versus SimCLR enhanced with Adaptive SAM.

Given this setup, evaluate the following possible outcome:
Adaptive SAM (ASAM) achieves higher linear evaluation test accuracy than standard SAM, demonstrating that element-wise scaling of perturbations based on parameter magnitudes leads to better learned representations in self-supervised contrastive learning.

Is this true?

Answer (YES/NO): YES